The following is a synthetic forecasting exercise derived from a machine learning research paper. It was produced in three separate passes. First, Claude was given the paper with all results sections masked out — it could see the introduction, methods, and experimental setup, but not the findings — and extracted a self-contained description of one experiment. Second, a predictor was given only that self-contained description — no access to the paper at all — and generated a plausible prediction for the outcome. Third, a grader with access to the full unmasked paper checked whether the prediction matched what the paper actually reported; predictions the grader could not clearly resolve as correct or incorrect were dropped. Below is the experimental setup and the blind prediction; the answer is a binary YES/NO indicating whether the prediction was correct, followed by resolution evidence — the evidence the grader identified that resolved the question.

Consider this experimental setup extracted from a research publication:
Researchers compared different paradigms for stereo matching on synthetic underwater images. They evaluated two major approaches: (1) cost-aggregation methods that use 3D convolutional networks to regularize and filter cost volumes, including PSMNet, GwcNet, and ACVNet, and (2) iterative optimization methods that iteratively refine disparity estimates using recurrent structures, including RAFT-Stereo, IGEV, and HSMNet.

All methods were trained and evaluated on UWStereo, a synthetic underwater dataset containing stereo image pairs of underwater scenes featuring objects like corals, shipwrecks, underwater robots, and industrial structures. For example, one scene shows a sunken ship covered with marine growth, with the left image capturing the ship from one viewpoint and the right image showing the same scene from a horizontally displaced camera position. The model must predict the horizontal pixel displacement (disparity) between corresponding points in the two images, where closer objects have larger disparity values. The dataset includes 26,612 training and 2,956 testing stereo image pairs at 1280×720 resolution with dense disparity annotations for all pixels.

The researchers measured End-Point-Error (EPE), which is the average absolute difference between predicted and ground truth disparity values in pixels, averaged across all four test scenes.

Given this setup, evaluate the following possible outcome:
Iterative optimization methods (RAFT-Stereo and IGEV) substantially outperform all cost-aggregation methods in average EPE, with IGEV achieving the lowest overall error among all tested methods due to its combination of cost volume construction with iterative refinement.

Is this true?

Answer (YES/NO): NO